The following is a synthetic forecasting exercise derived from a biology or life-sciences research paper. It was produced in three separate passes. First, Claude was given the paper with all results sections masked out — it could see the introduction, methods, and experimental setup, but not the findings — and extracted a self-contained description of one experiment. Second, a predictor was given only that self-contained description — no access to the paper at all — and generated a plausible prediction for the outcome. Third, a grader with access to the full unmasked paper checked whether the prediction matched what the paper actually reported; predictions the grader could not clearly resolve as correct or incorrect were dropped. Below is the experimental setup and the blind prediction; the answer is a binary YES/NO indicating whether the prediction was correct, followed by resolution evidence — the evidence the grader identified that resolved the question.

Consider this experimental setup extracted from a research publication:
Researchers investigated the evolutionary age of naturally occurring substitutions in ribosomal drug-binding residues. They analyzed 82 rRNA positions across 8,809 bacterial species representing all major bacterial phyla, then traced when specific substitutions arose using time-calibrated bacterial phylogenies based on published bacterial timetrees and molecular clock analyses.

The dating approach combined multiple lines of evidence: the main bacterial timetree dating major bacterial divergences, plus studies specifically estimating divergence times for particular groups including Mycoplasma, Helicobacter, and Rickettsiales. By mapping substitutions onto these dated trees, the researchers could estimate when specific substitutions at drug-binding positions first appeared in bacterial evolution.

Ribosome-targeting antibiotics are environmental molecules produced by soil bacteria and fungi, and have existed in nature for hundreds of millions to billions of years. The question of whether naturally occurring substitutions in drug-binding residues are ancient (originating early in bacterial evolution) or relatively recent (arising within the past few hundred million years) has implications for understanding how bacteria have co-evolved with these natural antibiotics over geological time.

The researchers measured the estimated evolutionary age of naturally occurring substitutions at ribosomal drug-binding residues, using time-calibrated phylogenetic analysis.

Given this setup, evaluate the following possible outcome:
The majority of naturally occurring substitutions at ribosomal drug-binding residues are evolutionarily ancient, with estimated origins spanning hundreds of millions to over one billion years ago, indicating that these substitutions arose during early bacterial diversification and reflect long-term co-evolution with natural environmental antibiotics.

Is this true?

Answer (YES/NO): YES